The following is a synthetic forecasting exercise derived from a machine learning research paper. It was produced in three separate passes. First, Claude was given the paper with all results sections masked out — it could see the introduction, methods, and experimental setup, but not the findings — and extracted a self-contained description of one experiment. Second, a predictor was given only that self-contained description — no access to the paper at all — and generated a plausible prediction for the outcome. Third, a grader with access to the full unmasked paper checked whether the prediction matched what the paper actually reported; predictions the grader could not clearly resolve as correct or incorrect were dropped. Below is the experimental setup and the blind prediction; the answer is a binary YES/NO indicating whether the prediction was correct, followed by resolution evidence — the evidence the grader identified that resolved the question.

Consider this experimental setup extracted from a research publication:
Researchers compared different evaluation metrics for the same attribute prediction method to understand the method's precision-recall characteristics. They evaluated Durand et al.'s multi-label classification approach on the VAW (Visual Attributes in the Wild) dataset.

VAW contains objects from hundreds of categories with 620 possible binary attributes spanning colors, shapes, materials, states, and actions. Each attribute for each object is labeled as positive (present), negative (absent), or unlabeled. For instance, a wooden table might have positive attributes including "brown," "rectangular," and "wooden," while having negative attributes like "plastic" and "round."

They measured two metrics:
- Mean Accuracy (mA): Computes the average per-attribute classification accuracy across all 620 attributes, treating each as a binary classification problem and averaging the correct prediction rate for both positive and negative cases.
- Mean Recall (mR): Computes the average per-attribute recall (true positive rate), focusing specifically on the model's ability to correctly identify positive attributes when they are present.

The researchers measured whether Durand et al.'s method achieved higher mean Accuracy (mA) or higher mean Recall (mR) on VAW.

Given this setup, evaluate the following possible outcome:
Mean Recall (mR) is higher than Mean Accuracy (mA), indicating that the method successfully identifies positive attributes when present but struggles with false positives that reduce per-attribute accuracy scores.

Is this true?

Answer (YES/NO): NO